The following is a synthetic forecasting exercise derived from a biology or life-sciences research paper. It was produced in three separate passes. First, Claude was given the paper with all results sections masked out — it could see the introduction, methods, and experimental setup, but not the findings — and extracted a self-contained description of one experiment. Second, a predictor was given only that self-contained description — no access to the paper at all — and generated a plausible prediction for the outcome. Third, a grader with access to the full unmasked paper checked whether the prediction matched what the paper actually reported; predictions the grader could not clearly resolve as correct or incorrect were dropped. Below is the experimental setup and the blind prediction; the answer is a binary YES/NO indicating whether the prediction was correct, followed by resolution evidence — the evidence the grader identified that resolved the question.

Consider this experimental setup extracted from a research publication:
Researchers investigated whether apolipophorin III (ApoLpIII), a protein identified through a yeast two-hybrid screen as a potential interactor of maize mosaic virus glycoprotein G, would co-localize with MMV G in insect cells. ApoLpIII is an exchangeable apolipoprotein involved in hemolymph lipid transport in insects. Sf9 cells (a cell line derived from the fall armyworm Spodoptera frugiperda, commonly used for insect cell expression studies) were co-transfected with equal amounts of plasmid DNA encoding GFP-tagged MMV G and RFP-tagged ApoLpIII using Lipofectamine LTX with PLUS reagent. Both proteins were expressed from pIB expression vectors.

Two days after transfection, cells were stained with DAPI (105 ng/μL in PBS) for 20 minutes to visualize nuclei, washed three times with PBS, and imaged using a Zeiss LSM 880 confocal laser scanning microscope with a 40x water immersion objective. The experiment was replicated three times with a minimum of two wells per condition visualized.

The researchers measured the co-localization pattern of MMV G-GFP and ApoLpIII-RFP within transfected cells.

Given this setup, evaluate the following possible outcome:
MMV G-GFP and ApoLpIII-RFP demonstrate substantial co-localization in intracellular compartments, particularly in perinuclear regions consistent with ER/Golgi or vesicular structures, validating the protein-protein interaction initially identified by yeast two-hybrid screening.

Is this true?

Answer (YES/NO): NO